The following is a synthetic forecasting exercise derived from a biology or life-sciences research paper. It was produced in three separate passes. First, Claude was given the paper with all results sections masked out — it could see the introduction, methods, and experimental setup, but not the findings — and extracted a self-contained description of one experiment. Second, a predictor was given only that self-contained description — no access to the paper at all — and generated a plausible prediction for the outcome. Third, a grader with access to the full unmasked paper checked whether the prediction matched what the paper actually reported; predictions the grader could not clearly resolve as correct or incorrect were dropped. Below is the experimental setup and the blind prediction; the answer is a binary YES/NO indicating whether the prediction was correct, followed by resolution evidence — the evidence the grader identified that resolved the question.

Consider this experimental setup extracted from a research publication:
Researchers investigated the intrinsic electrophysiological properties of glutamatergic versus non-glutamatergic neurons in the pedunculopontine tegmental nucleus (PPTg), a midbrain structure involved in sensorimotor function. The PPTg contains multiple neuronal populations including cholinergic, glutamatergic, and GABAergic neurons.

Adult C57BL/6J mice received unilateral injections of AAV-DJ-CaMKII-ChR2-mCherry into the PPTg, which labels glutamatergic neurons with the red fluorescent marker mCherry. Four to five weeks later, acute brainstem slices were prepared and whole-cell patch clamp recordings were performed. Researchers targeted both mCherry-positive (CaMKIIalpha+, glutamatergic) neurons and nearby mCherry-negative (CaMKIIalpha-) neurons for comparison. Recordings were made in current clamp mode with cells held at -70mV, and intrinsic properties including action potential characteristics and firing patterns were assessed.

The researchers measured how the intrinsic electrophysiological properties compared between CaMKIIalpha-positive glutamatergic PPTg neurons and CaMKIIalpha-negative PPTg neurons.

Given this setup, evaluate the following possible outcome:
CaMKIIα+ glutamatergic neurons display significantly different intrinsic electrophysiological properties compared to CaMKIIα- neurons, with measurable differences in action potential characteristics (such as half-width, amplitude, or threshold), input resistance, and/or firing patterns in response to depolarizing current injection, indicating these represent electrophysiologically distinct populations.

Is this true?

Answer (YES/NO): NO